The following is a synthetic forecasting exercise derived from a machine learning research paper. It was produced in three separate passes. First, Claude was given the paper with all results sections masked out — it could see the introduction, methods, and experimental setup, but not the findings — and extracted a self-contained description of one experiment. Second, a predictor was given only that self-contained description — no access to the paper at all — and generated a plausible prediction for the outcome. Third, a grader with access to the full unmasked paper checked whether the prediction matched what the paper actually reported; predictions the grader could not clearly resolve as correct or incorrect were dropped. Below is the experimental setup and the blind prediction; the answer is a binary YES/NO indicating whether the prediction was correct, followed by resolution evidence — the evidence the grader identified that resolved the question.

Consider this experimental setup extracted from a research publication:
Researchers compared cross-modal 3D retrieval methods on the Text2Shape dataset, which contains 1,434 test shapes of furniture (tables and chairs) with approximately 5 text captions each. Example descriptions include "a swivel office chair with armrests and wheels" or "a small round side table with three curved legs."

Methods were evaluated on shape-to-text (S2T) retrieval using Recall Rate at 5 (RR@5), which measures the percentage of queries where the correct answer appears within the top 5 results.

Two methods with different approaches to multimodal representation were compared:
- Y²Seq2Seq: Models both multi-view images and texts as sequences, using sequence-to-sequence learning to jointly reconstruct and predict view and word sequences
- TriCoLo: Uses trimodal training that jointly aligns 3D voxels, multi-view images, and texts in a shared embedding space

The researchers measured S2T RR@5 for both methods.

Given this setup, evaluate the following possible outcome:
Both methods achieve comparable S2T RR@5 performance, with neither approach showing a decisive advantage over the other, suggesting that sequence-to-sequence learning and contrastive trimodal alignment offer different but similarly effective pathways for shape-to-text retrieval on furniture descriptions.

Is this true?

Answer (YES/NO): NO